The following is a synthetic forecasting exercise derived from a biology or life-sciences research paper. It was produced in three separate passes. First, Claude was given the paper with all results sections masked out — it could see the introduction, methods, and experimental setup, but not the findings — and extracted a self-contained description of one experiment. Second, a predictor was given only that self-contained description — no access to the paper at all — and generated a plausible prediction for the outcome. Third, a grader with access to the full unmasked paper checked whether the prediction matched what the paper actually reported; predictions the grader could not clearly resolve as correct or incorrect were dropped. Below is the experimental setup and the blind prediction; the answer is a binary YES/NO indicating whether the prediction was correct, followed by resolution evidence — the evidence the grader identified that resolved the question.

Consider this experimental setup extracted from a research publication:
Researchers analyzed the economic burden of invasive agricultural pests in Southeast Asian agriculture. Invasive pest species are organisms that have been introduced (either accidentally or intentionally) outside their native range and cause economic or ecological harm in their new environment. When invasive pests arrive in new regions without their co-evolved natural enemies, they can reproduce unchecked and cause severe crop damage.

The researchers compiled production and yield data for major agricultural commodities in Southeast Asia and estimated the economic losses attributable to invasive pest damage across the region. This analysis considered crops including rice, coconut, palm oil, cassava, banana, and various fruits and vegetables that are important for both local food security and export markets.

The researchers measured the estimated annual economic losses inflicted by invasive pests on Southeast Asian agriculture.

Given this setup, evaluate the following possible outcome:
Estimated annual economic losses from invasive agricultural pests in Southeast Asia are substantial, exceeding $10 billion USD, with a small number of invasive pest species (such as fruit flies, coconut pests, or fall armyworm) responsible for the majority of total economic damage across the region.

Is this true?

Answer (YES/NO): YES